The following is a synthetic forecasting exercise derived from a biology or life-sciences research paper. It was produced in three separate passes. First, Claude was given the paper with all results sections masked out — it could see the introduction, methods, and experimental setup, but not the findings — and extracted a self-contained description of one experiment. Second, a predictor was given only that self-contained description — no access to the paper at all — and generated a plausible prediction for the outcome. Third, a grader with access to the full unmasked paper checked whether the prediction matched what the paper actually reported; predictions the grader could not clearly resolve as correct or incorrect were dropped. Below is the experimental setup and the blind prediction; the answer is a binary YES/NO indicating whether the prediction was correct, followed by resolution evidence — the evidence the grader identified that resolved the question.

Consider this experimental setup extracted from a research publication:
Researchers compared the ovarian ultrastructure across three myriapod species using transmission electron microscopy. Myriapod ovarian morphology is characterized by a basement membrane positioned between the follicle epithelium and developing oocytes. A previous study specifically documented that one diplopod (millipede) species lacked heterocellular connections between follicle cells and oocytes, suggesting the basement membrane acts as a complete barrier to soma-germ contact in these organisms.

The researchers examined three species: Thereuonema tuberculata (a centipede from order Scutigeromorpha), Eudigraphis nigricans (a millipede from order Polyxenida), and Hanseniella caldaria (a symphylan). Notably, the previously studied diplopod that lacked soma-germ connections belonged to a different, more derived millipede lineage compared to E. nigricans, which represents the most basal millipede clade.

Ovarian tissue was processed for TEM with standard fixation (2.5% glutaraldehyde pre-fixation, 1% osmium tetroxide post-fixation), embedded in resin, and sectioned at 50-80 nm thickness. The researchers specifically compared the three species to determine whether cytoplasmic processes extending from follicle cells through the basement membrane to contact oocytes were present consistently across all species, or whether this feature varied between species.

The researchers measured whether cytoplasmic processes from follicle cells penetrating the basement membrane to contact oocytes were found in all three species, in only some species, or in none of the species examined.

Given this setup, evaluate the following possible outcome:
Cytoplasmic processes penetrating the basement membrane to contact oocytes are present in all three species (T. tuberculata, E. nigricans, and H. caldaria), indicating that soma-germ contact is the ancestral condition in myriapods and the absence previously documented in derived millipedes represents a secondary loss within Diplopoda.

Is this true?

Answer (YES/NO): YES